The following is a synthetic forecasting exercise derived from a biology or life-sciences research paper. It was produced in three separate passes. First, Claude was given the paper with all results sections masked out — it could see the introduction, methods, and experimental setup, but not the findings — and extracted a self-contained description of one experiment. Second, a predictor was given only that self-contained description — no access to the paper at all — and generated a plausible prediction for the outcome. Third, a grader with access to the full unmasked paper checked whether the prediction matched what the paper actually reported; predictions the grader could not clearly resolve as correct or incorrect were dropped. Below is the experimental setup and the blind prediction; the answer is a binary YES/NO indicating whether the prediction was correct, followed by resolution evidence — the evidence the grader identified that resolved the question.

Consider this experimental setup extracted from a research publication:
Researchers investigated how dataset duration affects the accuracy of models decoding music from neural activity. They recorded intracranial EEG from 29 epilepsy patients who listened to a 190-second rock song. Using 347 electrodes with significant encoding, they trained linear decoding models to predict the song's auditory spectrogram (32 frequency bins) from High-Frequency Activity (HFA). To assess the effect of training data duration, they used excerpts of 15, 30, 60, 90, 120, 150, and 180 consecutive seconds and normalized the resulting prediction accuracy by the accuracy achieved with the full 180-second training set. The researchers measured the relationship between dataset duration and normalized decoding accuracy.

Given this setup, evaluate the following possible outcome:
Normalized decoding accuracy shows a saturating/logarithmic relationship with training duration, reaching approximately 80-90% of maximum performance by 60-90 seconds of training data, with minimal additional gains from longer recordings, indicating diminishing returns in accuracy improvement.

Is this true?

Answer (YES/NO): YES